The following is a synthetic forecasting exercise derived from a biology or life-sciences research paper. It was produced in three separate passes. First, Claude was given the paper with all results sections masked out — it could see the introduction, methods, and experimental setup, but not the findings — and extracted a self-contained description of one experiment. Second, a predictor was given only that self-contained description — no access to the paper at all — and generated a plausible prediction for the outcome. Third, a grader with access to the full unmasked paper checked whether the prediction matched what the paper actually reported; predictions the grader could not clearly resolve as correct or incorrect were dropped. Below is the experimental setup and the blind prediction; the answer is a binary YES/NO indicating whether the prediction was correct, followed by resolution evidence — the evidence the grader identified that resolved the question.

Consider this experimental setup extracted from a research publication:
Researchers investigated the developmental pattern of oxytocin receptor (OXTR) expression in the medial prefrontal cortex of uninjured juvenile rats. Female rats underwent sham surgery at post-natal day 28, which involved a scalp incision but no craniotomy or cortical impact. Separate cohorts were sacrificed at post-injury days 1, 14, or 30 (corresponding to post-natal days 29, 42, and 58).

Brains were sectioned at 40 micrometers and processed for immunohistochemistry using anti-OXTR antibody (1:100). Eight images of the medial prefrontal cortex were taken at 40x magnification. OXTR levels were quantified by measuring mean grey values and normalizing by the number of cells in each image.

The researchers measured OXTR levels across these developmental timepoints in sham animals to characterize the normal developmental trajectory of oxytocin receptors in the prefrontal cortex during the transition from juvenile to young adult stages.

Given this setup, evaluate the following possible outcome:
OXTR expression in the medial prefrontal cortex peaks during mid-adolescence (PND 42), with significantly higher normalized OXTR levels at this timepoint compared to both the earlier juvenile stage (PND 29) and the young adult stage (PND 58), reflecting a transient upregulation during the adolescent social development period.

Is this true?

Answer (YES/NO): YES